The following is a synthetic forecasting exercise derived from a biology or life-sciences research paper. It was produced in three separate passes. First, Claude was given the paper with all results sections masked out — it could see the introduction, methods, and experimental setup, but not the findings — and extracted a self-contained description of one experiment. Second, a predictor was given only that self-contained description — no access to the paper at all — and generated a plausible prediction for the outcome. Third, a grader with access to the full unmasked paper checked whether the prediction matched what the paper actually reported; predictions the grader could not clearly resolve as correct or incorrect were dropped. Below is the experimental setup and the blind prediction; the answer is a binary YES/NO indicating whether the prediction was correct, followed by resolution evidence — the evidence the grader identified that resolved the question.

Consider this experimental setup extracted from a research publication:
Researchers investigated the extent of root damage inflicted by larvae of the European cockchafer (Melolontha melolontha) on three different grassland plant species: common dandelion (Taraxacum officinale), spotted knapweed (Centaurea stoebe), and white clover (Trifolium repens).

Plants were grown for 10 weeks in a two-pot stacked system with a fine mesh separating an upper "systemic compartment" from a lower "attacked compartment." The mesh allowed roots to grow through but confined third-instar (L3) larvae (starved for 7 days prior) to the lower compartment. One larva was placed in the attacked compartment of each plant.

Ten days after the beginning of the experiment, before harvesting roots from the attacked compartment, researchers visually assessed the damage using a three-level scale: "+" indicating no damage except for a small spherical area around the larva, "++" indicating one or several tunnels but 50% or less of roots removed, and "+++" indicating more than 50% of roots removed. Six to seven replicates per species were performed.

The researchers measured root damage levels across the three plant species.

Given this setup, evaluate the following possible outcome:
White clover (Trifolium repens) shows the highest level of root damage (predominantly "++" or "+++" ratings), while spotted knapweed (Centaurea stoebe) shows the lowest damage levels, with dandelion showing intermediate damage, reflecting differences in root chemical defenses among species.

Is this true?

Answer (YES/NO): NO